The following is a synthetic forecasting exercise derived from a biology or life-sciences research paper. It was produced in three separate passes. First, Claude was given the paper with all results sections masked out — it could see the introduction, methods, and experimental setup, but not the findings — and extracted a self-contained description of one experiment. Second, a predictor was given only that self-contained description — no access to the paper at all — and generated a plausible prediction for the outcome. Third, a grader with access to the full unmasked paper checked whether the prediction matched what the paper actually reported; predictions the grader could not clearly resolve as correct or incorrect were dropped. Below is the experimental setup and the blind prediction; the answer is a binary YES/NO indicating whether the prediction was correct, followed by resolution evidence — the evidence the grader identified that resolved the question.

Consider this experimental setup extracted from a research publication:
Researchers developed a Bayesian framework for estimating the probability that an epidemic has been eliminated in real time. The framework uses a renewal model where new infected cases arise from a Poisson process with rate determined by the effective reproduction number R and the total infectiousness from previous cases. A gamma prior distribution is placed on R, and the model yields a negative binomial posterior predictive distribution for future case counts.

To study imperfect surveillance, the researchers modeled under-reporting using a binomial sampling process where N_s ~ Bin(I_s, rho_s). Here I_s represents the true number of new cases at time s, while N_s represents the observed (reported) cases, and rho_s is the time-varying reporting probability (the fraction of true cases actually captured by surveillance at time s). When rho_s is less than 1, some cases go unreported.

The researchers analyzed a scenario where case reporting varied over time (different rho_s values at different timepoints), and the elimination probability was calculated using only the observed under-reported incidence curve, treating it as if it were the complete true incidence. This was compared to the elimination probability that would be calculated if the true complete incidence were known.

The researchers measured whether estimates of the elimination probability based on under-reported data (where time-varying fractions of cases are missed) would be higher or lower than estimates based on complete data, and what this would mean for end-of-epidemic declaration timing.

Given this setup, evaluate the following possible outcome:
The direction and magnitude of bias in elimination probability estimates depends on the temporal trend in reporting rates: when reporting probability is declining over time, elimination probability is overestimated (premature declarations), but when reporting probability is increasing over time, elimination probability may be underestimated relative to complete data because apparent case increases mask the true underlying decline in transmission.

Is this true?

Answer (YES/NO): NO